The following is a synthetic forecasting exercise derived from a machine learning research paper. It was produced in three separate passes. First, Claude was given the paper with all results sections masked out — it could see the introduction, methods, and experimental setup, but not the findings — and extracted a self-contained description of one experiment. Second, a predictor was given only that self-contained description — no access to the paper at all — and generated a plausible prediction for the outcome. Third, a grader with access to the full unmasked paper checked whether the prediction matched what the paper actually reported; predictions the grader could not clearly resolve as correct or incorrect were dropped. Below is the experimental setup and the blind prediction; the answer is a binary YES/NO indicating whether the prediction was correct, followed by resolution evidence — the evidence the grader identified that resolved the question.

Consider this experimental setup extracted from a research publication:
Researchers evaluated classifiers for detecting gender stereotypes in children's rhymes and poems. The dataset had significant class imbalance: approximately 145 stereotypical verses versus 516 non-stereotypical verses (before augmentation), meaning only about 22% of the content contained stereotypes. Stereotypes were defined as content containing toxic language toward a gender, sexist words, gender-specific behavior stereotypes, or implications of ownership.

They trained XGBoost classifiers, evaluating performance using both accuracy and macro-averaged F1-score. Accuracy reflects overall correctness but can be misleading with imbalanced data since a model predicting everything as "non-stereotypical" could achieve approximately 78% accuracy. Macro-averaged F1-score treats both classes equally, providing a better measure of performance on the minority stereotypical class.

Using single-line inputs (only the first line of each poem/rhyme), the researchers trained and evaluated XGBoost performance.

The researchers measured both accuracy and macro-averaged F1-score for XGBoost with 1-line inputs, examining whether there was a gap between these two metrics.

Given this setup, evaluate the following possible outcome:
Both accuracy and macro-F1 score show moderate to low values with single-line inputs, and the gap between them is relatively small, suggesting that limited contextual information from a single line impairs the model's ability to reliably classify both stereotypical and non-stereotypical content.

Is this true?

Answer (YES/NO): NO